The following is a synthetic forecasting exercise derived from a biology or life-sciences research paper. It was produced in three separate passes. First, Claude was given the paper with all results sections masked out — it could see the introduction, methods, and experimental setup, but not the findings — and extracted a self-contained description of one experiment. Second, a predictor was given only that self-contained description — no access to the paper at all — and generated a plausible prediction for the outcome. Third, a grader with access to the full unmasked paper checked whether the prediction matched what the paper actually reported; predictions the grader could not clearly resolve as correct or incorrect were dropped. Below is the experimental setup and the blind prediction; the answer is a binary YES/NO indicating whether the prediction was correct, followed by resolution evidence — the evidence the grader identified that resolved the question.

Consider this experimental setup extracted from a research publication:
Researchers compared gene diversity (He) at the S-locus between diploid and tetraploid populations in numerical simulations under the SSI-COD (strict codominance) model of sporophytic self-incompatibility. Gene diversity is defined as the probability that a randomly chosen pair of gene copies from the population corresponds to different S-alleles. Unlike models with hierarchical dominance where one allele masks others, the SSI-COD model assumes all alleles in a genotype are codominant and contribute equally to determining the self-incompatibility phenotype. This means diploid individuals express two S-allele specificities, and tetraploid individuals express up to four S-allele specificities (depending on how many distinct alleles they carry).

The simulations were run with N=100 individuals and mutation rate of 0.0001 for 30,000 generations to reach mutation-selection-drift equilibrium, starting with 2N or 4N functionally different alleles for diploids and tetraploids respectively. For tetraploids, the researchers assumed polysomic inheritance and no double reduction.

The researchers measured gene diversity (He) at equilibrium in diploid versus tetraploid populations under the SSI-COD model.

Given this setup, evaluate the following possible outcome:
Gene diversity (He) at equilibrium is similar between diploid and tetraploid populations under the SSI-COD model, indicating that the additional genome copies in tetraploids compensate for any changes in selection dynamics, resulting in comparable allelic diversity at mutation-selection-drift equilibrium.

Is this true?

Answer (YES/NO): NO